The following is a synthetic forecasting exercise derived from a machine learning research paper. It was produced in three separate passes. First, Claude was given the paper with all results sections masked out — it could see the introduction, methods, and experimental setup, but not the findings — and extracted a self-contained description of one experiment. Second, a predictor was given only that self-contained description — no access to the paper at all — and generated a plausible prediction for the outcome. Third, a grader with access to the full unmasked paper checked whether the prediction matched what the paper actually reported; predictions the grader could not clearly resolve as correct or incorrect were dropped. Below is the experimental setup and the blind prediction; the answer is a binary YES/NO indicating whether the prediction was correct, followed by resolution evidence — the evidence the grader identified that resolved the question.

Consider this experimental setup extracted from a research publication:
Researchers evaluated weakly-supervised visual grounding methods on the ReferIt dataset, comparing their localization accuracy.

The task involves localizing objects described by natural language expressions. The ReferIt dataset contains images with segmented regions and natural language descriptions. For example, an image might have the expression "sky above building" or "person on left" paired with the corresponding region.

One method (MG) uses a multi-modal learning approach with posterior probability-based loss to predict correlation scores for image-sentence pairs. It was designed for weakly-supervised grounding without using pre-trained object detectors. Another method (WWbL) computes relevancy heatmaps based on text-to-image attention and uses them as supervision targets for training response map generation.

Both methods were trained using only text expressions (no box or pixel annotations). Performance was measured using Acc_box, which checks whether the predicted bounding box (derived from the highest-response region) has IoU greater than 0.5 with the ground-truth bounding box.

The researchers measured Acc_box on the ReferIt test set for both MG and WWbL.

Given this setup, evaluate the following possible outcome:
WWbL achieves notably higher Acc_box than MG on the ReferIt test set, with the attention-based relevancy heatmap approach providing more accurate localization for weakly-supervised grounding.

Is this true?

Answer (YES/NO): YES